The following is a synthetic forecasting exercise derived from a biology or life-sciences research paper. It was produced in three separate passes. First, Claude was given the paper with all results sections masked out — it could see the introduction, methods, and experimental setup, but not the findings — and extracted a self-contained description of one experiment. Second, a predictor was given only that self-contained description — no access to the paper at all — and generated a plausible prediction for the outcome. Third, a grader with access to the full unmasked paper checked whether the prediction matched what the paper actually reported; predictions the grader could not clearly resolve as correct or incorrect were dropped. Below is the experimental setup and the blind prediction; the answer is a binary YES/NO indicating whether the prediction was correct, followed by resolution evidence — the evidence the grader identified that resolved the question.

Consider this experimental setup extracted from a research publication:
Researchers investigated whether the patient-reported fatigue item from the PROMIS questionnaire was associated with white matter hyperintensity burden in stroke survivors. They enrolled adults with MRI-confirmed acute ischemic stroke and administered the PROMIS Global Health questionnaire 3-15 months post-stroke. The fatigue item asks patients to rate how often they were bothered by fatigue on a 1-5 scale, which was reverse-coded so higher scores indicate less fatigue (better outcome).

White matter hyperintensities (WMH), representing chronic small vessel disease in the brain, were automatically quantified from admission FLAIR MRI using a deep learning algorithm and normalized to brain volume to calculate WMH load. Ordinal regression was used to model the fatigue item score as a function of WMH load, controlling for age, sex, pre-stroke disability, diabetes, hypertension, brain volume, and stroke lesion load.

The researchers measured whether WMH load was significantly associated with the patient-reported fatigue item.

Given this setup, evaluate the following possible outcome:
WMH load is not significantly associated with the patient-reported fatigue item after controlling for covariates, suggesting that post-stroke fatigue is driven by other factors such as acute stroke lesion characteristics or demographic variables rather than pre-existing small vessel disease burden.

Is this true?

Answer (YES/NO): NO